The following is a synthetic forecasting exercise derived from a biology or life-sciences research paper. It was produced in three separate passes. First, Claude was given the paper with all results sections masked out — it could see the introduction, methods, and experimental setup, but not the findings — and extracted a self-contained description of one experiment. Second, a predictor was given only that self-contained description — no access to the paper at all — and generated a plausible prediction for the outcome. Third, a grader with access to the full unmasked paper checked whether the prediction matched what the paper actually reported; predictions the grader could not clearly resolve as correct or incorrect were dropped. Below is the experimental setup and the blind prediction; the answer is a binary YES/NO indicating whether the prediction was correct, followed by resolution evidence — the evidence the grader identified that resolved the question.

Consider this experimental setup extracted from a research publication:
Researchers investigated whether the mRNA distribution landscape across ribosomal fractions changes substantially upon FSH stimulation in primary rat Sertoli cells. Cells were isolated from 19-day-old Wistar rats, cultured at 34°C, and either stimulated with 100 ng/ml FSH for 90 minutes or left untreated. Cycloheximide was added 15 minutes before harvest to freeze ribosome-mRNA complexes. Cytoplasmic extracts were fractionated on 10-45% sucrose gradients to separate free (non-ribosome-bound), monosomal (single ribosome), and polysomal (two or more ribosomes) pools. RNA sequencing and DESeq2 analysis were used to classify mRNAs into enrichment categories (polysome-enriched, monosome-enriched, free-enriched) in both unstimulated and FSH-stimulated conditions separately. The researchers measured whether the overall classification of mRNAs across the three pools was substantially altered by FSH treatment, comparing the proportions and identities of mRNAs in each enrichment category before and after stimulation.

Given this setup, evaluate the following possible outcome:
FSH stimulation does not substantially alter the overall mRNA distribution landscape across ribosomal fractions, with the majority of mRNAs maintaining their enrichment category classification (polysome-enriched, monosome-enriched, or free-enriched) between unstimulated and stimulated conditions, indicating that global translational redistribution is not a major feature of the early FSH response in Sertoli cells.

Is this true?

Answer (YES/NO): YES